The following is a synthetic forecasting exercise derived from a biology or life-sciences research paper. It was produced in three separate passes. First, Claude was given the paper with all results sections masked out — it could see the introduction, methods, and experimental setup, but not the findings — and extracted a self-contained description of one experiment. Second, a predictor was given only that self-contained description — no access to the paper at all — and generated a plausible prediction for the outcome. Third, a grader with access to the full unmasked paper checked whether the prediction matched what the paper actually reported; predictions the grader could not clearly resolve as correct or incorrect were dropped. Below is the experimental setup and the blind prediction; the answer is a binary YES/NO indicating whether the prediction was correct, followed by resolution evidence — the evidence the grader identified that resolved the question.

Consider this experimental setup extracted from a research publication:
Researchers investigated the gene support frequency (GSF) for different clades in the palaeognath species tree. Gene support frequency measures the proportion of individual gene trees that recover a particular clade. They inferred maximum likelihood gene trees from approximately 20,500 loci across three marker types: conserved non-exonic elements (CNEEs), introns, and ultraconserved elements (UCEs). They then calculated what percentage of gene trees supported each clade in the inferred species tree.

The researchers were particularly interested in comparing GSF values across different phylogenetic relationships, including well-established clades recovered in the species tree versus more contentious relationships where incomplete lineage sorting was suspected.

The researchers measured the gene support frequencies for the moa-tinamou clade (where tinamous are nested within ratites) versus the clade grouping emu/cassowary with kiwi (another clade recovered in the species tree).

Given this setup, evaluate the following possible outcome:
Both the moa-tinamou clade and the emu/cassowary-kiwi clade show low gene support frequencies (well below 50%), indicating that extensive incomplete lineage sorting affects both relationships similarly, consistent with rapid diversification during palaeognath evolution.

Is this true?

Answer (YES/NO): NO